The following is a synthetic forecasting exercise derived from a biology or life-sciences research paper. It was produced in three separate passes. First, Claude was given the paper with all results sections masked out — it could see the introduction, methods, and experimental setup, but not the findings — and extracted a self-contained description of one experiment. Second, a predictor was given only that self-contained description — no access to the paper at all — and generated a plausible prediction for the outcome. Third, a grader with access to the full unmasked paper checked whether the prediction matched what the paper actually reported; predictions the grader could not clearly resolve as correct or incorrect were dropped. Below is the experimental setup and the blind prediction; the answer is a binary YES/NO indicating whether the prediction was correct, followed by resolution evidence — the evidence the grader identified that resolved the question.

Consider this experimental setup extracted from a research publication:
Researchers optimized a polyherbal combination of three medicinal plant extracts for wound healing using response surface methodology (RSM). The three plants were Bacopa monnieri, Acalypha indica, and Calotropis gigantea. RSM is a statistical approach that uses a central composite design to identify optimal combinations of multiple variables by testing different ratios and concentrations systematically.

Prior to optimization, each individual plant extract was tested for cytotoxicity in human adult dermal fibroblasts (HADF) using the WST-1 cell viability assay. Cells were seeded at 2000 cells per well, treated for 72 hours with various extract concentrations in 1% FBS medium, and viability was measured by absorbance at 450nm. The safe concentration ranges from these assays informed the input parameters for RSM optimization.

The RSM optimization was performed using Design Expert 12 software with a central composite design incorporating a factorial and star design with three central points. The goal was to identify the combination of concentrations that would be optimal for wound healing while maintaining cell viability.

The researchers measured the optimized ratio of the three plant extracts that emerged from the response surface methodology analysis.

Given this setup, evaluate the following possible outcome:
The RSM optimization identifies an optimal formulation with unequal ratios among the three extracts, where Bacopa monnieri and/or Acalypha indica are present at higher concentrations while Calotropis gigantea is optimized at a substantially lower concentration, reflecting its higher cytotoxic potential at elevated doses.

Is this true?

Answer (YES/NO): YES